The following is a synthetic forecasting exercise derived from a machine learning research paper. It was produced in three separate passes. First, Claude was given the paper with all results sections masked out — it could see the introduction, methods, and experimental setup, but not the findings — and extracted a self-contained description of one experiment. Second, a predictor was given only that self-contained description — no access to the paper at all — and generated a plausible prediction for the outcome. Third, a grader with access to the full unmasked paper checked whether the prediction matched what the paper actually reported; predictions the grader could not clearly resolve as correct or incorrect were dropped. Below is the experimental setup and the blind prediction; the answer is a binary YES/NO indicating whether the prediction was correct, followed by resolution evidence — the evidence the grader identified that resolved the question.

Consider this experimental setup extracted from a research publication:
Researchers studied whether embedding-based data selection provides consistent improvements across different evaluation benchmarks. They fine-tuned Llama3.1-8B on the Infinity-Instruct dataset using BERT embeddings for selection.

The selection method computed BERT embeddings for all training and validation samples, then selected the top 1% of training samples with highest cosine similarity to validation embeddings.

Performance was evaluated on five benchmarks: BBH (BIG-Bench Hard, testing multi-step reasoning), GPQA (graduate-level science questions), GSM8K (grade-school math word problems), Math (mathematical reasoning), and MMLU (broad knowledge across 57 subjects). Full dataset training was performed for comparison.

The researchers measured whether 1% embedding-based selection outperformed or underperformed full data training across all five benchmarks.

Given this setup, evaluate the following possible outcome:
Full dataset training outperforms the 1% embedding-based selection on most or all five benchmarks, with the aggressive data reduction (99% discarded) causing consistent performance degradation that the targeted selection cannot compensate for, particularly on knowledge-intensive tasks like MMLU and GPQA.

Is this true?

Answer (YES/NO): NO